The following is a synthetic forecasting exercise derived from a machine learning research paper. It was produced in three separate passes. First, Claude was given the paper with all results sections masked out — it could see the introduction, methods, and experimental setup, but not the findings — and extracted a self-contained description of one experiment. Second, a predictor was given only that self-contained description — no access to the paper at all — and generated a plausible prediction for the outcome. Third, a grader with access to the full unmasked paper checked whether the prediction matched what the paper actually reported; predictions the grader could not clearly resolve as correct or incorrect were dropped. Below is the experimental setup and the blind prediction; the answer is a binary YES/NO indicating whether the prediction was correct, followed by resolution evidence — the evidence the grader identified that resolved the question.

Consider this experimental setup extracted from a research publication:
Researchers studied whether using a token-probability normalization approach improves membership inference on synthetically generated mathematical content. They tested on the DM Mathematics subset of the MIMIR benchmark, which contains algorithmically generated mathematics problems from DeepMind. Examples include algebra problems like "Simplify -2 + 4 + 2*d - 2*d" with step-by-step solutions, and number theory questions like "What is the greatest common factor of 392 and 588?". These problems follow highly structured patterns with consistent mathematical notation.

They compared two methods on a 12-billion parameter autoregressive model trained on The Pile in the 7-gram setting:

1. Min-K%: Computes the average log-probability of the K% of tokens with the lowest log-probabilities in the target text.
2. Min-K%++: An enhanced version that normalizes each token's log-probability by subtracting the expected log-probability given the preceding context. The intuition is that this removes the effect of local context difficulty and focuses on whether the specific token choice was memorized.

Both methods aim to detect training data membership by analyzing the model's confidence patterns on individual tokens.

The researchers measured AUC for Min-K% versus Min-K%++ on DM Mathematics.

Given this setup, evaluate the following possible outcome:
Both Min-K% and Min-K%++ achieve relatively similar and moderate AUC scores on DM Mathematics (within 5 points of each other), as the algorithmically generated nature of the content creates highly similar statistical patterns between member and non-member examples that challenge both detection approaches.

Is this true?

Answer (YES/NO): NO